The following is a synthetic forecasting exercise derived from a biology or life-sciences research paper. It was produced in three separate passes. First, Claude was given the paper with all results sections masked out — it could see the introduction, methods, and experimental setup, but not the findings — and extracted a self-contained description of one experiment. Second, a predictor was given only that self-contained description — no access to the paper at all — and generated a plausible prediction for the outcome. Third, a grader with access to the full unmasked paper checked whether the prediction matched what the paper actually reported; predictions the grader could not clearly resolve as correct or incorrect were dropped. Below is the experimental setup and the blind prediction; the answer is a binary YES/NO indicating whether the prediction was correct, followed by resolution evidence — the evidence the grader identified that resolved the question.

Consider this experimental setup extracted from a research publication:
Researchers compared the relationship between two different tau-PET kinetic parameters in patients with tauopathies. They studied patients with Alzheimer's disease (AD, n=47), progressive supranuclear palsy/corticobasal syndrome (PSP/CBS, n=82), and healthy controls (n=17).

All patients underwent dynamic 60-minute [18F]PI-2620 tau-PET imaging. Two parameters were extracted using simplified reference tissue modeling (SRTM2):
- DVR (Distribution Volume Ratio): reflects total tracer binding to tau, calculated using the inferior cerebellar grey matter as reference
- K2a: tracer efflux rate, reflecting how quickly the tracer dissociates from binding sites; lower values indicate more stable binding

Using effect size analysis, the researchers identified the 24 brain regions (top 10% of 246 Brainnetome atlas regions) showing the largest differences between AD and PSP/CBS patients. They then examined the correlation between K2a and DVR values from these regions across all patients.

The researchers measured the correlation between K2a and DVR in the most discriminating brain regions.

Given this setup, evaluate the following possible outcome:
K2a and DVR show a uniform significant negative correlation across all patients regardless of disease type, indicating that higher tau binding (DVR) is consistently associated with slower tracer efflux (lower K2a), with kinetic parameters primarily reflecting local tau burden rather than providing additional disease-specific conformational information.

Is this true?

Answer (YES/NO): NO